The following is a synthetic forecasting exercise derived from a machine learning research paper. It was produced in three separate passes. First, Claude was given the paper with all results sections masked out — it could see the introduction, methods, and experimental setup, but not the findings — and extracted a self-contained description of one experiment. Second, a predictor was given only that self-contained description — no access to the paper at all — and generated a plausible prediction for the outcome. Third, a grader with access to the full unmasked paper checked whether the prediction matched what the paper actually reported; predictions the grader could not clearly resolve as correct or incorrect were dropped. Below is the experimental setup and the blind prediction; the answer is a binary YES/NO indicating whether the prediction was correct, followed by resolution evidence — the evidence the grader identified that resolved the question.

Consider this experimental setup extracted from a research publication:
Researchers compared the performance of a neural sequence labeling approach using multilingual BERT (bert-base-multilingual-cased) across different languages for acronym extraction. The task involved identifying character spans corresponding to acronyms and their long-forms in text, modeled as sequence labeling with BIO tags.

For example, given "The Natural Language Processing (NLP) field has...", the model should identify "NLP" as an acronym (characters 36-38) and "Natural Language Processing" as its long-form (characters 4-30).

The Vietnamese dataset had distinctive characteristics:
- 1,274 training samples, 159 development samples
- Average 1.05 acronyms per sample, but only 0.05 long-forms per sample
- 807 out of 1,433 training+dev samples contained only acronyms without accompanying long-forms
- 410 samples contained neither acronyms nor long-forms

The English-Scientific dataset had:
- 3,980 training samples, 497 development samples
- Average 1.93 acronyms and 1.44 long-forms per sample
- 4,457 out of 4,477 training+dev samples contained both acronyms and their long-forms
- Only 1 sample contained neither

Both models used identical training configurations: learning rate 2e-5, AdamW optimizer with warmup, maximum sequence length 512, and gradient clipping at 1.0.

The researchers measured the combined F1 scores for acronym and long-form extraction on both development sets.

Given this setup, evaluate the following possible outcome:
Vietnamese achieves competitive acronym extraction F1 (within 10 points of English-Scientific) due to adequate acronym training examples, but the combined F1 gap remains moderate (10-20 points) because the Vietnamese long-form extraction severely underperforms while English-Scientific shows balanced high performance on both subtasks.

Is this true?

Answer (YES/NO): YES